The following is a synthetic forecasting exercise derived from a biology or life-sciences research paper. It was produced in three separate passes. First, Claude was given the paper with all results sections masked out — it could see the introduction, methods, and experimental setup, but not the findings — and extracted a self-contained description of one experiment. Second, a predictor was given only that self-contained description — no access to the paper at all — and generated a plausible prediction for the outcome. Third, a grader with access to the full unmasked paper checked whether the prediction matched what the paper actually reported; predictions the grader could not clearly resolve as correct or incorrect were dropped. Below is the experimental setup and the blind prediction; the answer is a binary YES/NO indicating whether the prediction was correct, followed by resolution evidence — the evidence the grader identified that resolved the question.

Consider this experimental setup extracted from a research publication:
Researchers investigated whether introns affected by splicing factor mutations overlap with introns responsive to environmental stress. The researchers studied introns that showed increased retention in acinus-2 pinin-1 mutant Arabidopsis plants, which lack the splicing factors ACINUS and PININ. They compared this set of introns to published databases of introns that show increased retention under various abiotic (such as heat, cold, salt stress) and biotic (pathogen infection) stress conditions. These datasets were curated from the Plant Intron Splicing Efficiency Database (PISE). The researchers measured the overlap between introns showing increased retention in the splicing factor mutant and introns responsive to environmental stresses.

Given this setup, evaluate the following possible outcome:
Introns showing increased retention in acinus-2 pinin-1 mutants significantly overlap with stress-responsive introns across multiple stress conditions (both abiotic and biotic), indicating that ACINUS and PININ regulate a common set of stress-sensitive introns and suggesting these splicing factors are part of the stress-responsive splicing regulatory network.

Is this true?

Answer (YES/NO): NO